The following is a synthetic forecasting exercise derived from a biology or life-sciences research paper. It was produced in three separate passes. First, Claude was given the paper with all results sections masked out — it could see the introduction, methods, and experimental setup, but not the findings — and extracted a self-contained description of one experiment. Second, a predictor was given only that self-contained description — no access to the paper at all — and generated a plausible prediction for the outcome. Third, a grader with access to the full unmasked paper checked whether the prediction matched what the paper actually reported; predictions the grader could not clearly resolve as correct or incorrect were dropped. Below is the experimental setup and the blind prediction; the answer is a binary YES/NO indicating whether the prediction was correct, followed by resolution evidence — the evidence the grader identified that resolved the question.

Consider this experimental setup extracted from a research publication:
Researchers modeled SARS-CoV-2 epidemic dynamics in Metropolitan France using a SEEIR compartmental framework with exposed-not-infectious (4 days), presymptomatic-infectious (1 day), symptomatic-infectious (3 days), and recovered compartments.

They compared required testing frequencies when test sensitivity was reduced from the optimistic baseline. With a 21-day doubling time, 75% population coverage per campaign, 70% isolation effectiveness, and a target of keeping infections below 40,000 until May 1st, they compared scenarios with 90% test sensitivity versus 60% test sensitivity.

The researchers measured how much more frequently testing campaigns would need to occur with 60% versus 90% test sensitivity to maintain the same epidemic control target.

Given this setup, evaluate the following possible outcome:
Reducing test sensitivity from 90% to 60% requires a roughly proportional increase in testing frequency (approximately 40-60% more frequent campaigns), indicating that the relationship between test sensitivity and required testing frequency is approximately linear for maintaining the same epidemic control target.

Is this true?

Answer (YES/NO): YES